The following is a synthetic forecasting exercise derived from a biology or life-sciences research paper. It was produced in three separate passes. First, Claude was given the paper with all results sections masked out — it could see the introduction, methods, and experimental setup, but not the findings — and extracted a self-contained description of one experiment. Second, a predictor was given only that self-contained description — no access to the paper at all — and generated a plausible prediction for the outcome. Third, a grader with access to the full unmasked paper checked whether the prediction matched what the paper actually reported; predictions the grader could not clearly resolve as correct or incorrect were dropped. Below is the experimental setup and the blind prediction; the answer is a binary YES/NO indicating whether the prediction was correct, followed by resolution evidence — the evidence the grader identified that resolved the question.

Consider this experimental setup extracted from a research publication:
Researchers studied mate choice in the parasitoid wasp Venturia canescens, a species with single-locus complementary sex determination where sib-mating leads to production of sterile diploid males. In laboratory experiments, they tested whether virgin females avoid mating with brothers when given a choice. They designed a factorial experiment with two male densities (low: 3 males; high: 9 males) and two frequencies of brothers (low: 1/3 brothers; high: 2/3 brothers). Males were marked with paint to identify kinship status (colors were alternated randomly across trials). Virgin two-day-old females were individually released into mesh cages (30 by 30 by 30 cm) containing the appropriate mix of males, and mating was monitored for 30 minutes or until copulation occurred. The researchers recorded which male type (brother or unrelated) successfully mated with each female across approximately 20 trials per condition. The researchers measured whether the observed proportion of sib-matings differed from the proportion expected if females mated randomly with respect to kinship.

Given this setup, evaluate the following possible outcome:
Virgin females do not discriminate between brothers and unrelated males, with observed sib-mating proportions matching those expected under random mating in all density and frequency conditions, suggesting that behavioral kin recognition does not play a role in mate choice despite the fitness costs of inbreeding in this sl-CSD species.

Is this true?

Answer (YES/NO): NO